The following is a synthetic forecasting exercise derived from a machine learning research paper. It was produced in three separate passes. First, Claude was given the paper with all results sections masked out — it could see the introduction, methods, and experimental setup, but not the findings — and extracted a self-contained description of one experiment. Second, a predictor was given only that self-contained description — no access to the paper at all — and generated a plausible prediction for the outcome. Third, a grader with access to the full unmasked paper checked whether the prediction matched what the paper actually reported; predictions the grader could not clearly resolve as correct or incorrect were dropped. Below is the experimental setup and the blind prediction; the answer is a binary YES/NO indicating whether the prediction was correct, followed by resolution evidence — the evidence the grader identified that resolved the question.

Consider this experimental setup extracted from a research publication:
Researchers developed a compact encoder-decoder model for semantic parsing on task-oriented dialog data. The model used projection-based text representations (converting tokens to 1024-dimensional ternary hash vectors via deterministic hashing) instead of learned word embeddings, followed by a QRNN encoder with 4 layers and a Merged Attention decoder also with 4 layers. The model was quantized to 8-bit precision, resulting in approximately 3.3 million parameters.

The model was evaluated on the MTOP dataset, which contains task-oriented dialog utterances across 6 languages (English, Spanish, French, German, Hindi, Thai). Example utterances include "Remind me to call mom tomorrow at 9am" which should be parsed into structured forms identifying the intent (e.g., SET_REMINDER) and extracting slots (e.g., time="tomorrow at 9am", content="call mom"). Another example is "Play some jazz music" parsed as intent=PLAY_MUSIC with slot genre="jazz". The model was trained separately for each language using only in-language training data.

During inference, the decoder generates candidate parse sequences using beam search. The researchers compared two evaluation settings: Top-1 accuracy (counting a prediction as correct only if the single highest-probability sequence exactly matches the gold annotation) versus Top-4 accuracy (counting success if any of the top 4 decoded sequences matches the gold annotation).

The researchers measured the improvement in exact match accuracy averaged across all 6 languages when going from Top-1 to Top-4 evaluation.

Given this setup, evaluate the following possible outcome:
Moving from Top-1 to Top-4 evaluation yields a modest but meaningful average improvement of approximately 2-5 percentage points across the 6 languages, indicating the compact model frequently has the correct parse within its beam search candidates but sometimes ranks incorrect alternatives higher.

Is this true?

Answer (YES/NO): NO